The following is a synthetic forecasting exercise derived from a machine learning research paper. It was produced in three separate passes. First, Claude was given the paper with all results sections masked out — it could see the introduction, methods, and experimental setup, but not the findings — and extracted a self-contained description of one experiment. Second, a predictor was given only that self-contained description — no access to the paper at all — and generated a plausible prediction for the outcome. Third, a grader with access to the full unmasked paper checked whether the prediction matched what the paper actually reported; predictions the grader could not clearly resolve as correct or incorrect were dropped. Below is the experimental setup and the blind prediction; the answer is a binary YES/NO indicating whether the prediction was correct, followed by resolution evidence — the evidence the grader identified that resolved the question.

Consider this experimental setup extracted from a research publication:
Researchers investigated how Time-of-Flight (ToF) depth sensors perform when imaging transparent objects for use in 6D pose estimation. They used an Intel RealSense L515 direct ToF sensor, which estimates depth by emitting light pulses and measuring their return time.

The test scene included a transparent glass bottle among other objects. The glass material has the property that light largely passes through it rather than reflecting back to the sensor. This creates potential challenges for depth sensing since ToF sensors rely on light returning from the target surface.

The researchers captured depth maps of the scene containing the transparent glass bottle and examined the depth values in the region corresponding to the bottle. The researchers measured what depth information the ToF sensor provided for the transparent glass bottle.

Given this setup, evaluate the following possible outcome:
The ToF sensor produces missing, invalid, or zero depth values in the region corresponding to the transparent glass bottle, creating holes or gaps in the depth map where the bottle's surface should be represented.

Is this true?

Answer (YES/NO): NO